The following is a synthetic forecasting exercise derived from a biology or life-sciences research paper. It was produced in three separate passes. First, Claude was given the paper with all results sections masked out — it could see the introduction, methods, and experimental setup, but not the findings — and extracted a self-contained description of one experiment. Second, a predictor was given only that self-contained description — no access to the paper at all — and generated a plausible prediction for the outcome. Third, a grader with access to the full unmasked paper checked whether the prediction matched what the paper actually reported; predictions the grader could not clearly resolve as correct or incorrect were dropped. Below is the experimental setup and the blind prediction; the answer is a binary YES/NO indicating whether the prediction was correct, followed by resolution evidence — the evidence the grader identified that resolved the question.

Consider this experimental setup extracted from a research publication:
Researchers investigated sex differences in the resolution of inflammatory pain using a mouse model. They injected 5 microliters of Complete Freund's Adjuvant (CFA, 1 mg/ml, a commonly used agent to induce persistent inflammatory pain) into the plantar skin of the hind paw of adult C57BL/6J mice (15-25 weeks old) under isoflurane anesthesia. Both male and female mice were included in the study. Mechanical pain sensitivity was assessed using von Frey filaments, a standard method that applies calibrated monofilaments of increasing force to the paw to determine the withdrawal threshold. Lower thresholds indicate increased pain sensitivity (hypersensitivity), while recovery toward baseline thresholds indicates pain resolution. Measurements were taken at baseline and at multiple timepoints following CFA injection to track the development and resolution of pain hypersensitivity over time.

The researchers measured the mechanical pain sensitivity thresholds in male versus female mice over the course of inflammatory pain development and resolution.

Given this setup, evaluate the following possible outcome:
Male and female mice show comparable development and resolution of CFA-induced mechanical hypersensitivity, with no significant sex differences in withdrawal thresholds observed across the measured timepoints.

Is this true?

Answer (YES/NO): NO